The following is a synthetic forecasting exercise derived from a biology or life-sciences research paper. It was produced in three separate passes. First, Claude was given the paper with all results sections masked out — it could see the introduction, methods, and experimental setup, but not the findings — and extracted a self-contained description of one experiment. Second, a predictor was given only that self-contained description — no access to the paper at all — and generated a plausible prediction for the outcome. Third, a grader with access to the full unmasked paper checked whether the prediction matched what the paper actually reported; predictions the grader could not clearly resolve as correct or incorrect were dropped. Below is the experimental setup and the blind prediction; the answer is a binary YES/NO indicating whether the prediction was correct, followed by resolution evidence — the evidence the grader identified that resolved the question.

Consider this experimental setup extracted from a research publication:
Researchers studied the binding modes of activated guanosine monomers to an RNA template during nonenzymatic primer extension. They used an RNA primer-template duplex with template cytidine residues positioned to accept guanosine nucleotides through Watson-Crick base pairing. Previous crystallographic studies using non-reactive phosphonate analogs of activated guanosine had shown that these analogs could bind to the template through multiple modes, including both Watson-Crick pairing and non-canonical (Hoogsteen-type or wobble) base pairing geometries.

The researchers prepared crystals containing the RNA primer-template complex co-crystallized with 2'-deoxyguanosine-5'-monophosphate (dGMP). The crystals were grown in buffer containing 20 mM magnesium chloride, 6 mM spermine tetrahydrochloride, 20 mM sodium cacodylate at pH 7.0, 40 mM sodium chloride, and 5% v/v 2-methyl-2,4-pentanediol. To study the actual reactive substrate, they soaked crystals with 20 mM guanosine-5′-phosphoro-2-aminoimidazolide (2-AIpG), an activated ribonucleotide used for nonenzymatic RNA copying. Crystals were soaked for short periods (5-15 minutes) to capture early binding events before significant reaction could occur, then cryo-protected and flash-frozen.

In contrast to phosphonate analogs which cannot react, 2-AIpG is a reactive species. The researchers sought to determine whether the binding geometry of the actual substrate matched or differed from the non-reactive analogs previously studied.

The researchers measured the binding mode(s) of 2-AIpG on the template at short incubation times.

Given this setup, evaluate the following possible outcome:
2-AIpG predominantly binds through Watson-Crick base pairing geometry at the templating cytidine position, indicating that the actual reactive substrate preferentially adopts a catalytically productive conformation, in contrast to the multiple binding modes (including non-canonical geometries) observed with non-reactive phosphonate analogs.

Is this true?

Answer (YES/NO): NO